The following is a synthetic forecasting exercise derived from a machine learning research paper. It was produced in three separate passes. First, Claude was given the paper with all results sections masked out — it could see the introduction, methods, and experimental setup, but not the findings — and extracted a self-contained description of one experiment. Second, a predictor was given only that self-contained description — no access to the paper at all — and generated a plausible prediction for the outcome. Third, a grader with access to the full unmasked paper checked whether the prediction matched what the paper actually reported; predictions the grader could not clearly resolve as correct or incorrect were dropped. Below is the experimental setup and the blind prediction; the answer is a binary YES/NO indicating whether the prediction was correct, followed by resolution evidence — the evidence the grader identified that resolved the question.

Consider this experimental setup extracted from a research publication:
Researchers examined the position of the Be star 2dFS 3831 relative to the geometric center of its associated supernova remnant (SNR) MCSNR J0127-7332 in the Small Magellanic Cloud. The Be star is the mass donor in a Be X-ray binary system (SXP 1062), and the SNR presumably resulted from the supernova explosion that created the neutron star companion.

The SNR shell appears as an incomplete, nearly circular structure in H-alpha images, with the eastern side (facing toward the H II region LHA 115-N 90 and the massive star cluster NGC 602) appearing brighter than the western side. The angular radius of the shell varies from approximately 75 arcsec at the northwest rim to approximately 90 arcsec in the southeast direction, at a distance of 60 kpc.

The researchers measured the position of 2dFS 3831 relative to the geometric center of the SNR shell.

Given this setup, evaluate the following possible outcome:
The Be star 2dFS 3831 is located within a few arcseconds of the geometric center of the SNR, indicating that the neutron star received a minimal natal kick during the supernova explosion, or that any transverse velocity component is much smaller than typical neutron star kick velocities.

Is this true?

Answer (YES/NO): NO